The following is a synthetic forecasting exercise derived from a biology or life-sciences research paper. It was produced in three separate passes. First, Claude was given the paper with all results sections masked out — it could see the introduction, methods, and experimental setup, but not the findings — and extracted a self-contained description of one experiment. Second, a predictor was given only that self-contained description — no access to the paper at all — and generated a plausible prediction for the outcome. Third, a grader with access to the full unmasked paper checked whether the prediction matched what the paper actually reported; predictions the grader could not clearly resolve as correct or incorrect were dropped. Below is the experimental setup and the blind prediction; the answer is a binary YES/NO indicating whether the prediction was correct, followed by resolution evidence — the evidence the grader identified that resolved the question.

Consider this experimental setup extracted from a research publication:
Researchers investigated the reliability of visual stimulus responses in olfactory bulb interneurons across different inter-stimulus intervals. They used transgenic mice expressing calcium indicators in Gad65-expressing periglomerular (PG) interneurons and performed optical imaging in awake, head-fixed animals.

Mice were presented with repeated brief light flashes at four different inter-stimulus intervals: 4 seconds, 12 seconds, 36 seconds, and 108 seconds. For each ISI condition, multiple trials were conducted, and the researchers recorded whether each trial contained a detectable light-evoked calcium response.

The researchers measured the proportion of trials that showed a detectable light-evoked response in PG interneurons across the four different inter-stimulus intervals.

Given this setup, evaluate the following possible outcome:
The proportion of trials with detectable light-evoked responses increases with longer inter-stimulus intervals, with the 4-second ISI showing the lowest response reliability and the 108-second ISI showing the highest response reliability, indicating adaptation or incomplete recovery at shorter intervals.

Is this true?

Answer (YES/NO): YES